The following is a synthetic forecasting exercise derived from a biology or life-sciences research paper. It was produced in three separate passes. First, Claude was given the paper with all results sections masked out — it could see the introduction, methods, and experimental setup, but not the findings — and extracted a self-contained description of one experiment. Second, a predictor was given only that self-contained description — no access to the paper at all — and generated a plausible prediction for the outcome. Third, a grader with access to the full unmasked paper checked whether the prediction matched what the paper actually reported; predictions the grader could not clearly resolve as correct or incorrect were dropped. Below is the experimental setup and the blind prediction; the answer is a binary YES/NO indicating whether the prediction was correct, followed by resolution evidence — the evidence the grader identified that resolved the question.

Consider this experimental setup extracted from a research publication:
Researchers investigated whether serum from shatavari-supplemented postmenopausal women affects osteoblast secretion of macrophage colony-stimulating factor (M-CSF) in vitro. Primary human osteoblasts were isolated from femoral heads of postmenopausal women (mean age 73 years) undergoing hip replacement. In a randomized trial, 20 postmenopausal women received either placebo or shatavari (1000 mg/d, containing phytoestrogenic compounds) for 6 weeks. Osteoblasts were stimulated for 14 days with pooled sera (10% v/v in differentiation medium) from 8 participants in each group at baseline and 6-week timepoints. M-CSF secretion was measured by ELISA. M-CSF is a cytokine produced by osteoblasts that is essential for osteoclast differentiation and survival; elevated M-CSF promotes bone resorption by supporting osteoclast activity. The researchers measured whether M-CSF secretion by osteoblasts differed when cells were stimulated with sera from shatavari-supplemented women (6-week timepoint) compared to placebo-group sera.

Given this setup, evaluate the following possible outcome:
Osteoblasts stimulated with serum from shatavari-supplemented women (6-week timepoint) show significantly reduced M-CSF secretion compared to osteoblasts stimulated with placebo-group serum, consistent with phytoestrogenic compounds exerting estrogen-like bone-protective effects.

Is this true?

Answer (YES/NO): NO